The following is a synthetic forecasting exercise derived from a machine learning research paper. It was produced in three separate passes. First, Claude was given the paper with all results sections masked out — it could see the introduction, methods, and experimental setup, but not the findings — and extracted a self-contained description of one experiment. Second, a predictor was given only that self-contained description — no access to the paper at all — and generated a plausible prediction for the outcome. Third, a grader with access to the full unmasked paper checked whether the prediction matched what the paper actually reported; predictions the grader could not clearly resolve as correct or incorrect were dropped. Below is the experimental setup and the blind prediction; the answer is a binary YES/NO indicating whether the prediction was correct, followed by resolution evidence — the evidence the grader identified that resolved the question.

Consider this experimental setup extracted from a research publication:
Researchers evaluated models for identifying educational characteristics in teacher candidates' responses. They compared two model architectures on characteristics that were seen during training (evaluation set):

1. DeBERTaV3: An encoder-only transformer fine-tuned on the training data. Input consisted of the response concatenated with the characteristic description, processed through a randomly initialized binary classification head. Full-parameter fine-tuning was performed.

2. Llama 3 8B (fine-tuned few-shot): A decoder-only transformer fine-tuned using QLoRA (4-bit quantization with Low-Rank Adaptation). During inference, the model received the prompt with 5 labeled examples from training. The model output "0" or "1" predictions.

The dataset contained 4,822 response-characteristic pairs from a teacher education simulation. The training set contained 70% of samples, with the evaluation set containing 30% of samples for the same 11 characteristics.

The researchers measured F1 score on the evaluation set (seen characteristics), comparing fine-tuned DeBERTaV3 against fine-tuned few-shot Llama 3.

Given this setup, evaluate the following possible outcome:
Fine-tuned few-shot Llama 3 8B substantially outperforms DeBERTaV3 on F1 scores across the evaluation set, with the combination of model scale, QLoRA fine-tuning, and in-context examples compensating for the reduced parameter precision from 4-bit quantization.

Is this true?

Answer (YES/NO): NO